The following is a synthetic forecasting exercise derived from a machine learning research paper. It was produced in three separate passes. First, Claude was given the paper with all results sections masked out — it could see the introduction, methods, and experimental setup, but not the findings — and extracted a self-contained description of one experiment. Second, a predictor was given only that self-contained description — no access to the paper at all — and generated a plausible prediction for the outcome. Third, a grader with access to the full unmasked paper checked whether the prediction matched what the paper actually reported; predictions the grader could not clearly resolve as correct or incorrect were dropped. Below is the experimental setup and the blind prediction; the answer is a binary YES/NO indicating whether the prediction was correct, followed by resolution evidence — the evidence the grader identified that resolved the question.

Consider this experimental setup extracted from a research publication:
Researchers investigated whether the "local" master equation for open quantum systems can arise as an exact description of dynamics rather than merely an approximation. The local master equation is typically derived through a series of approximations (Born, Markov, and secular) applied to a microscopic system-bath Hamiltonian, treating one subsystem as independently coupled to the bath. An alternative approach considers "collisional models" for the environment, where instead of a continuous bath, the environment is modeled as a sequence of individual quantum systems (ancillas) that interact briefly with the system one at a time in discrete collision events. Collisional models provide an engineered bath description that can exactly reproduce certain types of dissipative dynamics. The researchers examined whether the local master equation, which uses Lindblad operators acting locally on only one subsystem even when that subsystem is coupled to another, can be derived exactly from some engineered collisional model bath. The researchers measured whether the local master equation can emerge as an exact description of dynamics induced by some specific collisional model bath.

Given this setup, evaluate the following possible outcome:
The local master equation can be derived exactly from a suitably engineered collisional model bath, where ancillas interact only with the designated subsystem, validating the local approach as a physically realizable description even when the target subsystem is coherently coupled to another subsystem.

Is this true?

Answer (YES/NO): YES